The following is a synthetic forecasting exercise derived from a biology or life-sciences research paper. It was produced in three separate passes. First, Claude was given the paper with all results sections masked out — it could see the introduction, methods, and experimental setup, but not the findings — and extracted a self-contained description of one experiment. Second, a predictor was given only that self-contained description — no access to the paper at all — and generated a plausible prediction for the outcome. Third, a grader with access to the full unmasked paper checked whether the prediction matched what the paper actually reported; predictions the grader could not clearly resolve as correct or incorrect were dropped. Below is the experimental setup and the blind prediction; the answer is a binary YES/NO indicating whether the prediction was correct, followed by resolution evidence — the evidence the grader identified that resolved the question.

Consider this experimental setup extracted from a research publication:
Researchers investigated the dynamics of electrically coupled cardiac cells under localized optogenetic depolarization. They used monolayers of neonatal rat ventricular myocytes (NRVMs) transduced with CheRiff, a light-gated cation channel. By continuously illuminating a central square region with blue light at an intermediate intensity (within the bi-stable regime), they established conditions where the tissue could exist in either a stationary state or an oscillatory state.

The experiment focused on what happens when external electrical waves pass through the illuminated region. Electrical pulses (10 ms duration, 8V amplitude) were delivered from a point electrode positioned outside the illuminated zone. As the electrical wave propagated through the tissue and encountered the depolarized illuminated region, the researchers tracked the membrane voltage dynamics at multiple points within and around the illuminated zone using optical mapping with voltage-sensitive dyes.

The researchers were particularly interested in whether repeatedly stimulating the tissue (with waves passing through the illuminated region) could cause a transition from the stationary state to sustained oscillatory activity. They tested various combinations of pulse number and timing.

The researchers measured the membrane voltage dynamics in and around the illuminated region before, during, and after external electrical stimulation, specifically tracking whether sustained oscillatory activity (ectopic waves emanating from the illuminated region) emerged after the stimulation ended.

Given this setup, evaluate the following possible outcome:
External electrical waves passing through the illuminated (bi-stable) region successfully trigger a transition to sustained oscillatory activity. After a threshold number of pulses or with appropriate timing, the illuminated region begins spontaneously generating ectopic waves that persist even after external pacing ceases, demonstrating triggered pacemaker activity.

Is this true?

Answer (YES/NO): YES